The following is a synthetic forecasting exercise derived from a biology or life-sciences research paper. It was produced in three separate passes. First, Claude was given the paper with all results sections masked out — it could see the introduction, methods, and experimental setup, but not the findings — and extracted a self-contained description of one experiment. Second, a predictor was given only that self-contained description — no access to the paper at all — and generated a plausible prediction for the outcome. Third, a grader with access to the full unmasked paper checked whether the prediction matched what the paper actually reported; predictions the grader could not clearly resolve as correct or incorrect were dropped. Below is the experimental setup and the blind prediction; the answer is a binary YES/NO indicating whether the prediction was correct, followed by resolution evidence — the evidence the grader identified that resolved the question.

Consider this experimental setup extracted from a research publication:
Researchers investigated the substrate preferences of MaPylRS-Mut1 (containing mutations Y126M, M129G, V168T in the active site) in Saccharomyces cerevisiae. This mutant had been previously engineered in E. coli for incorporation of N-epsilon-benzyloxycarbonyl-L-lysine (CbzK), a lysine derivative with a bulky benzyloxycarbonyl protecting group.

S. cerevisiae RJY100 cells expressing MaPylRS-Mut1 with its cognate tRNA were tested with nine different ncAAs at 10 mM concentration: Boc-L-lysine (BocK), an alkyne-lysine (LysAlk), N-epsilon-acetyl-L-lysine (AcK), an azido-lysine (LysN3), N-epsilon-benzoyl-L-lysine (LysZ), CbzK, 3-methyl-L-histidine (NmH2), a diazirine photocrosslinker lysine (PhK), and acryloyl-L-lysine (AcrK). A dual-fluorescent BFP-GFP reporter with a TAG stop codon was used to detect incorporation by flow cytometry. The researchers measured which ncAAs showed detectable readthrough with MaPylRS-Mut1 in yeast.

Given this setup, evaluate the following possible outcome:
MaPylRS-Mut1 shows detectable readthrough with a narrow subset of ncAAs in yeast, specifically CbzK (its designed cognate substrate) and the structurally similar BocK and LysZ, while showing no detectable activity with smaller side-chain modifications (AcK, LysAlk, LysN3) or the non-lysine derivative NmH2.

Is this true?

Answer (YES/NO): NO